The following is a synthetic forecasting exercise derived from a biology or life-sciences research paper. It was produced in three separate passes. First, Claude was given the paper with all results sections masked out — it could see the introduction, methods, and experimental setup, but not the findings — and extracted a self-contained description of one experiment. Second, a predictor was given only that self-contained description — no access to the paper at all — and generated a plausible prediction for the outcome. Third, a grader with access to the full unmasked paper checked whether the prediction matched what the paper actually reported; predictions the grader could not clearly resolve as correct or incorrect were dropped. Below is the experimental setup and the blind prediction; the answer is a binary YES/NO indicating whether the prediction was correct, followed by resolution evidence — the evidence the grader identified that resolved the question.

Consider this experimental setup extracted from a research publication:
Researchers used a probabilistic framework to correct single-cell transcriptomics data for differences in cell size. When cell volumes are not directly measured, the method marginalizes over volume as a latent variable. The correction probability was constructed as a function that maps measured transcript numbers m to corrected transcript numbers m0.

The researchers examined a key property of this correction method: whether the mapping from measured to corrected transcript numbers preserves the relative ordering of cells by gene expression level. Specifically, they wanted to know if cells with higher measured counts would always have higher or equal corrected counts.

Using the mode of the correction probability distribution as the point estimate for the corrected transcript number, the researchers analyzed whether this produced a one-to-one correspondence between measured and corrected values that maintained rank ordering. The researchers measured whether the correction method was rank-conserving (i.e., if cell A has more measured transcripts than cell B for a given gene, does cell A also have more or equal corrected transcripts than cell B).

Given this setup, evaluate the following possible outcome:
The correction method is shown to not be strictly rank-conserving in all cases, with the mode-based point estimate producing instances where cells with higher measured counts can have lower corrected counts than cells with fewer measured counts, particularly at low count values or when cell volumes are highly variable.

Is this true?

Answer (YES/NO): NO